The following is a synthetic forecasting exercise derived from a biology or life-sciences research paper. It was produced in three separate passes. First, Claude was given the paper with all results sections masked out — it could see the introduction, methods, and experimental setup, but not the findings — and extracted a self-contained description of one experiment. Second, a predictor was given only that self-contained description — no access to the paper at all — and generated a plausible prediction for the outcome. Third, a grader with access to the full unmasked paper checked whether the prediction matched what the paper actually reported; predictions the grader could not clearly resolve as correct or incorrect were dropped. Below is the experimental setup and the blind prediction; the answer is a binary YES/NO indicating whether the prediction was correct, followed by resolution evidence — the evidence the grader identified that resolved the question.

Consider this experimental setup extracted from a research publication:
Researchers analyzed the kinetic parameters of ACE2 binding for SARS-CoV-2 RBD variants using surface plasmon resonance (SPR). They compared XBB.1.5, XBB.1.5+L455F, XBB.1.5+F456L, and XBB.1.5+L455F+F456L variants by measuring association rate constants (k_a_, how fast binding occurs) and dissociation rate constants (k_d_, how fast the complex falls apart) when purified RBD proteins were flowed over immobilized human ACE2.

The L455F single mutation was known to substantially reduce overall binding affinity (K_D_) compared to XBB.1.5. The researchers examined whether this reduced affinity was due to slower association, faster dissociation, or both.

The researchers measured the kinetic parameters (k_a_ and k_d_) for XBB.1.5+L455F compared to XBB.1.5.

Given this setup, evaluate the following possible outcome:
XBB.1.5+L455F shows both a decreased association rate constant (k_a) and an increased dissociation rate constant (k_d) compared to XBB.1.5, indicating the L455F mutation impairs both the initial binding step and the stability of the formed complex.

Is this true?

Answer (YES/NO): NO